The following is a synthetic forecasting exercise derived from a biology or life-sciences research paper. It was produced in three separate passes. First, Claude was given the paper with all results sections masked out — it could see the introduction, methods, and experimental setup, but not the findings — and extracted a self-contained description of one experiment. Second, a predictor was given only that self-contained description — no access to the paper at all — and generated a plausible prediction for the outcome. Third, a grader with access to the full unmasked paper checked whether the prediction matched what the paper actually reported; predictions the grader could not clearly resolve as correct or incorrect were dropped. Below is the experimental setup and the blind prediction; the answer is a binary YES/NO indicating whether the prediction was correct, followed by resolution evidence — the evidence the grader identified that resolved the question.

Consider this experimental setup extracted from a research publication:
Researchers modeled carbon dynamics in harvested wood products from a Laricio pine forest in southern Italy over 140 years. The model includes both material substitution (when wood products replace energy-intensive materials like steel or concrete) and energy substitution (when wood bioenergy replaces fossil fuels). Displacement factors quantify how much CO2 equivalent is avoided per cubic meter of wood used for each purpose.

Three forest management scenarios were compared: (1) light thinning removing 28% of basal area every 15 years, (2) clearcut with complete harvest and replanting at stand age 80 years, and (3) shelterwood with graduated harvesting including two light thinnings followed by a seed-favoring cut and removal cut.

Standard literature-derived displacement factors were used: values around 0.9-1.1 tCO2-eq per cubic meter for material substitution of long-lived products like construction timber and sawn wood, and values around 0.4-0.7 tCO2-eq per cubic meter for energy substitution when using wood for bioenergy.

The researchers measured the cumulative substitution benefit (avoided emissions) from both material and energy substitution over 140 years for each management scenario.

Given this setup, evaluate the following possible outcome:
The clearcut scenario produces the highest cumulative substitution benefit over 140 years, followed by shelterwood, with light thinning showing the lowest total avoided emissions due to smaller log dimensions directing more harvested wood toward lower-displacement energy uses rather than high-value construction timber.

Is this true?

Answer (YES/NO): NO